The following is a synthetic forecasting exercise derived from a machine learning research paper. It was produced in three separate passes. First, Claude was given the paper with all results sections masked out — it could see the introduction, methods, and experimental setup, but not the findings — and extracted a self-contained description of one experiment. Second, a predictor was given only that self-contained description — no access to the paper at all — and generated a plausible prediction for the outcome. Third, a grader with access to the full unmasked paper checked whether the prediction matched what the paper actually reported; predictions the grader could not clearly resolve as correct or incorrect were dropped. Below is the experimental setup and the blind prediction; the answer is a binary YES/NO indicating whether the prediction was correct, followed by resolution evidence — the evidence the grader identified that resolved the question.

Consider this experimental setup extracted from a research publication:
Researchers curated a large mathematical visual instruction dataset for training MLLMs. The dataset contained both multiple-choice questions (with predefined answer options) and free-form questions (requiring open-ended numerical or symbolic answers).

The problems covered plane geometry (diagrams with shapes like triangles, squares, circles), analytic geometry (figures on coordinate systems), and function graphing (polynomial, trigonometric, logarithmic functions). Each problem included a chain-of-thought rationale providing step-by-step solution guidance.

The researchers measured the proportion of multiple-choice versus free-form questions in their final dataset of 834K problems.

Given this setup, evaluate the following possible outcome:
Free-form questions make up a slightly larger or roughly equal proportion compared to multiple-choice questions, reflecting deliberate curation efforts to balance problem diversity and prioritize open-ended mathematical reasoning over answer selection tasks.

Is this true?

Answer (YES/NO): NO